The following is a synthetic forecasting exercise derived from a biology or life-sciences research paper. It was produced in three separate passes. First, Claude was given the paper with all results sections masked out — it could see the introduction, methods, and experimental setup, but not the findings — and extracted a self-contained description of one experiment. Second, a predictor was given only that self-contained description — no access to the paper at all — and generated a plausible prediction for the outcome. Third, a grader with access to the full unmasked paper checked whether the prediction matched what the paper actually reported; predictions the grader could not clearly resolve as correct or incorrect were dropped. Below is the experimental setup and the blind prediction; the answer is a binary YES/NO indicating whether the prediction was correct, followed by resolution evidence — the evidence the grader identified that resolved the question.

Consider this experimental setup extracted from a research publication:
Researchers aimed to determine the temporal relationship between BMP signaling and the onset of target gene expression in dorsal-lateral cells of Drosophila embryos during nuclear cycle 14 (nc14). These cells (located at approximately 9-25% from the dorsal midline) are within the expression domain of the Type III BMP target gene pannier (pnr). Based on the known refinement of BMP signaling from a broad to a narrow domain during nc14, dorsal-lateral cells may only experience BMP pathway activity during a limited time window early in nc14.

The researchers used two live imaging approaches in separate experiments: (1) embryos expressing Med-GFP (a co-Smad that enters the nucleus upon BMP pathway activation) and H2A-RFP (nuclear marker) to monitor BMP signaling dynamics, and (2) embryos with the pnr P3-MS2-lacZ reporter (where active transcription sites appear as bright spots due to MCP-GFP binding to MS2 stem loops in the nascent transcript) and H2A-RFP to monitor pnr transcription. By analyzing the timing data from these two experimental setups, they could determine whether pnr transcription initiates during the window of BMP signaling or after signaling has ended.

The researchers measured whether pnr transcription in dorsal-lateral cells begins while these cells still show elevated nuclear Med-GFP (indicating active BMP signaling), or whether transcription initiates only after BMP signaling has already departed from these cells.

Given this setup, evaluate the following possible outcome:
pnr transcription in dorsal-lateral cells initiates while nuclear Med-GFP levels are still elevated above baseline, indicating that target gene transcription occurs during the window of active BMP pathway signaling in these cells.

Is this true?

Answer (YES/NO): YES